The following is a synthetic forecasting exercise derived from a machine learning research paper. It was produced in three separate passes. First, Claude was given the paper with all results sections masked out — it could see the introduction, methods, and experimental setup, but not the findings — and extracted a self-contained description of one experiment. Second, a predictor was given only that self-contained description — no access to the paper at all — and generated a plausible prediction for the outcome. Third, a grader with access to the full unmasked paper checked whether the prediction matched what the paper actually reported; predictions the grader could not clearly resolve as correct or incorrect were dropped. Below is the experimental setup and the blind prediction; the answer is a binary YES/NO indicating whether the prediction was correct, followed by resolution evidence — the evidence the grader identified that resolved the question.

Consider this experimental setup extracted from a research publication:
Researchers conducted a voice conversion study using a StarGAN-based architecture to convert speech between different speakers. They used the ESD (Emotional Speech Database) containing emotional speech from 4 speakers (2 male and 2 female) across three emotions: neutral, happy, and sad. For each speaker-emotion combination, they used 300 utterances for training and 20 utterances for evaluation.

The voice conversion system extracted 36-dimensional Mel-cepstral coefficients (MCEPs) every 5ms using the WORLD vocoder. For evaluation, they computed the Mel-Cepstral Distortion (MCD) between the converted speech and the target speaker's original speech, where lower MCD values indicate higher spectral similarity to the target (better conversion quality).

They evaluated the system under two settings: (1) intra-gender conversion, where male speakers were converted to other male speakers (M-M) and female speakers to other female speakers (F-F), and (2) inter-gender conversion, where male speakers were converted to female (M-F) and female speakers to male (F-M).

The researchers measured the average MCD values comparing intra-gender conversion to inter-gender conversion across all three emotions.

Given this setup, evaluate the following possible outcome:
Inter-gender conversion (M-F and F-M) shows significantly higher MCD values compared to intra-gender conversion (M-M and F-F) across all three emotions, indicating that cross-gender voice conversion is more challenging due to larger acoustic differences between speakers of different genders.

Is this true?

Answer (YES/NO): YES